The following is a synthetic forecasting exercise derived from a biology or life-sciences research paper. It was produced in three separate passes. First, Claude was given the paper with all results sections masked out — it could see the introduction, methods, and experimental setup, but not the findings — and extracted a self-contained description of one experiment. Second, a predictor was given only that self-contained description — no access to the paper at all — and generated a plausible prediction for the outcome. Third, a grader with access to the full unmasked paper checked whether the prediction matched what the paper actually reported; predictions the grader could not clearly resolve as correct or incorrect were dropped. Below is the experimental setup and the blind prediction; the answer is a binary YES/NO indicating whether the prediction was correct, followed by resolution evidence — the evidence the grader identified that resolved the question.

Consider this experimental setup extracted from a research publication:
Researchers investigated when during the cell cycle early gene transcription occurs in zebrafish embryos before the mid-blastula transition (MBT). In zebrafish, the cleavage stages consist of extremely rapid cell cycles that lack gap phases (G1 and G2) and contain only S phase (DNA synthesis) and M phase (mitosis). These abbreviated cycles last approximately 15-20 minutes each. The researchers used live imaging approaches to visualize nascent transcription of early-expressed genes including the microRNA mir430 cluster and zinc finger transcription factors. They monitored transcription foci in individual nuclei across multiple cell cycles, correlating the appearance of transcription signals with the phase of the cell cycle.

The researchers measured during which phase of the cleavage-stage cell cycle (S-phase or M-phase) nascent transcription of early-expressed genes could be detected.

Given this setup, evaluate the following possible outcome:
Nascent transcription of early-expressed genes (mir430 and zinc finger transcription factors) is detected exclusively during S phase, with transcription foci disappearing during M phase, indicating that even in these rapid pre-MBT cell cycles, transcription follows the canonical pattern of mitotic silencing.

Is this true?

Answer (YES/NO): NO